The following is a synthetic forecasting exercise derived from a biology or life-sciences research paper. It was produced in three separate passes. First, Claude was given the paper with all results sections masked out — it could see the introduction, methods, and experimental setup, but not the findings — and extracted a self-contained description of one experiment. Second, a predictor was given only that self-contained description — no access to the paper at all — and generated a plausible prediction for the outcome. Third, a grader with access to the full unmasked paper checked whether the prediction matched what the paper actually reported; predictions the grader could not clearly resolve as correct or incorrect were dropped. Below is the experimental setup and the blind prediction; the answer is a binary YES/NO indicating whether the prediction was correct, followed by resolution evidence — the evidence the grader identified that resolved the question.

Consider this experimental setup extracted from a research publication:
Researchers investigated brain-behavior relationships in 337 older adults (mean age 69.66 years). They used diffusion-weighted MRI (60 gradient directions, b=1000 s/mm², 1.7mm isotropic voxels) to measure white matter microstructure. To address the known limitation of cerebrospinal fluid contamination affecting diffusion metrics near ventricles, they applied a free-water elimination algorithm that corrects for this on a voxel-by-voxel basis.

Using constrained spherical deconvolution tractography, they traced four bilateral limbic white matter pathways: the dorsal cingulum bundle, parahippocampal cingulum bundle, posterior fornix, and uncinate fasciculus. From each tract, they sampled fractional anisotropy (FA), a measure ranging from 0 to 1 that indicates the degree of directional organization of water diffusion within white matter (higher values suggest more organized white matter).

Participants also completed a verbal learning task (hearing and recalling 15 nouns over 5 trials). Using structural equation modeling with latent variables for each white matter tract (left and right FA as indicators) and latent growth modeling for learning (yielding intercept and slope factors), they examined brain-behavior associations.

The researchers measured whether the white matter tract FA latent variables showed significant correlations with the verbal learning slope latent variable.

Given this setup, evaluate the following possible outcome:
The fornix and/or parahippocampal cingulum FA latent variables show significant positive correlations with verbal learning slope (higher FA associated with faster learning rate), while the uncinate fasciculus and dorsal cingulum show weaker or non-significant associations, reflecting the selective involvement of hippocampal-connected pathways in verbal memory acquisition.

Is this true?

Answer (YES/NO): YES